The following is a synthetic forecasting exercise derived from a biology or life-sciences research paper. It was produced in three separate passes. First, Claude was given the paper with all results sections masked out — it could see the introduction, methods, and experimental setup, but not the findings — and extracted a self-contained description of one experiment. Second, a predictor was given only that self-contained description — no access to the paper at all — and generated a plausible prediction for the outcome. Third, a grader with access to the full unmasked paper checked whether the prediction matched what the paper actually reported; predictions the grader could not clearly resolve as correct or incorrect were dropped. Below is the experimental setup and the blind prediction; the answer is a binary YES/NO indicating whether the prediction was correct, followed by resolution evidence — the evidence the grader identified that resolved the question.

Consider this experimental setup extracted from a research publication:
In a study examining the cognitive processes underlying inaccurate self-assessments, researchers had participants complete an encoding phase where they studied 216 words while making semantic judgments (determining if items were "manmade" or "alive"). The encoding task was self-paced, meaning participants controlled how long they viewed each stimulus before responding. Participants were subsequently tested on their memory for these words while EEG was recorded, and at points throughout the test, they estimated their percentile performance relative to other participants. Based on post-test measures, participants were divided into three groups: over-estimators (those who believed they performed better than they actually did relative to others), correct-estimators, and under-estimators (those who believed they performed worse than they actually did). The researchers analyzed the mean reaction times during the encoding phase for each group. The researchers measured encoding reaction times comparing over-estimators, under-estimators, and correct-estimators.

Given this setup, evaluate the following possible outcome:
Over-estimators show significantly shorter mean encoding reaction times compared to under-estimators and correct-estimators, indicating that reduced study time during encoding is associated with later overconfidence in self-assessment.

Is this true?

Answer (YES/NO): NO